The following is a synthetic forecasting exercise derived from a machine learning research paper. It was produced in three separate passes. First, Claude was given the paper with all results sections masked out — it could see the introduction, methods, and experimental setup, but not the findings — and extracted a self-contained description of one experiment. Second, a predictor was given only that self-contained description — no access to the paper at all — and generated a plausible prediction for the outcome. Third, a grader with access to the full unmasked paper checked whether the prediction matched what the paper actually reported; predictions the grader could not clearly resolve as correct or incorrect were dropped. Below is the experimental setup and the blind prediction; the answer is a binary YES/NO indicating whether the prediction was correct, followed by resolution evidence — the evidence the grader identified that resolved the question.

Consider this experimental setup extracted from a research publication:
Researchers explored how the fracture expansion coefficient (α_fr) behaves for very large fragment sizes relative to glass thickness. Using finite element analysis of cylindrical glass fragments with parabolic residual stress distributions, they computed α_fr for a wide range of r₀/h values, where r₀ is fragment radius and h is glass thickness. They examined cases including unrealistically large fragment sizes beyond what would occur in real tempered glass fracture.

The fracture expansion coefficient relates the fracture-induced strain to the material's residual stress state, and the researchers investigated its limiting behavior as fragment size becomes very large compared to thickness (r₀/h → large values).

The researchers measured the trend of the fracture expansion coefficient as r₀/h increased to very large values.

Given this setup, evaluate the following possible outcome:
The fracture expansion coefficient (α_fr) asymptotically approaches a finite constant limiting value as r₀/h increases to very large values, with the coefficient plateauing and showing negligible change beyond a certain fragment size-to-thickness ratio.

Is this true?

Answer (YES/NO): YES